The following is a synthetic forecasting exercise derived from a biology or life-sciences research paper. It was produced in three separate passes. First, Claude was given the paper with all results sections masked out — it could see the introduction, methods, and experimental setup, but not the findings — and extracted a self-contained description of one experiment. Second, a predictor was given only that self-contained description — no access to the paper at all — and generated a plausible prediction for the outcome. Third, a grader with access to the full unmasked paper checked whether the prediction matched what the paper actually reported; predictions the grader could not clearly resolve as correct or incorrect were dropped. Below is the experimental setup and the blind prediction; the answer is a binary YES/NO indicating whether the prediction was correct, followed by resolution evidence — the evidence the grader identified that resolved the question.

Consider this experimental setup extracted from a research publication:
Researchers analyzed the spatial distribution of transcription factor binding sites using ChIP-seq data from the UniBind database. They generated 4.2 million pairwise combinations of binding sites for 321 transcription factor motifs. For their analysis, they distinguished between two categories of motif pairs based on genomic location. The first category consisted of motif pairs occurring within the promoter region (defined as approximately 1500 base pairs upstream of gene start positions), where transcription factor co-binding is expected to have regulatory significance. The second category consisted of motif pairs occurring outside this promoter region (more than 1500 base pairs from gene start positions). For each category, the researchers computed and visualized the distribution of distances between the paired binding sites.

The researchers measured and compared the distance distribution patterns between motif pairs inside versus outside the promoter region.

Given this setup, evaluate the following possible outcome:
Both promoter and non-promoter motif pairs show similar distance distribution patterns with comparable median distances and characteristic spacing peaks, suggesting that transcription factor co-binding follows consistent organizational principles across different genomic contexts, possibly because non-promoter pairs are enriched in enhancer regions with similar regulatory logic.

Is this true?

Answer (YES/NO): NO